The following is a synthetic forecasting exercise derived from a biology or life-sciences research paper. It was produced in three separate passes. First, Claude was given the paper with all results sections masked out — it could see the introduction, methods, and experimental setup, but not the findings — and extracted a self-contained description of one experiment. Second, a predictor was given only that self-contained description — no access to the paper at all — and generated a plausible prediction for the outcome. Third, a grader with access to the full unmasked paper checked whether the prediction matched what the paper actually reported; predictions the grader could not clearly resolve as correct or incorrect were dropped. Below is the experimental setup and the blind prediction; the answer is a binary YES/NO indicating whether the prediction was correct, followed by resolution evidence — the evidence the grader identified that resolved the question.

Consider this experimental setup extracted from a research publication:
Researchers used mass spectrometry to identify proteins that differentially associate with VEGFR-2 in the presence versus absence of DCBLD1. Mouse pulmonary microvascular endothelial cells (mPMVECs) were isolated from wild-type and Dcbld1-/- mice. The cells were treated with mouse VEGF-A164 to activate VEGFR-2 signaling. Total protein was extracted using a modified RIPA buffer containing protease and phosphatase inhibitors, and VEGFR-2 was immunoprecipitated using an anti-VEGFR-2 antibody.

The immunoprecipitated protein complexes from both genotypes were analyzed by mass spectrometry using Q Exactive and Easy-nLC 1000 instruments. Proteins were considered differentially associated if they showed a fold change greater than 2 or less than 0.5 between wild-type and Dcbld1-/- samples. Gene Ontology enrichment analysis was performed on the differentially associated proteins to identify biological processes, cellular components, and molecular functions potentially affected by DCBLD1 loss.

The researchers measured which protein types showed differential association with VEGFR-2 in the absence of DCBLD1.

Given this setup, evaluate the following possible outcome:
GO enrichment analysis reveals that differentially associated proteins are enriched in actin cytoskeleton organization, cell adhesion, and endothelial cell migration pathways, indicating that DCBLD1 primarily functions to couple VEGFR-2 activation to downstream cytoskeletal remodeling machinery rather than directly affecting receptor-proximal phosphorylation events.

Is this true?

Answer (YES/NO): NO